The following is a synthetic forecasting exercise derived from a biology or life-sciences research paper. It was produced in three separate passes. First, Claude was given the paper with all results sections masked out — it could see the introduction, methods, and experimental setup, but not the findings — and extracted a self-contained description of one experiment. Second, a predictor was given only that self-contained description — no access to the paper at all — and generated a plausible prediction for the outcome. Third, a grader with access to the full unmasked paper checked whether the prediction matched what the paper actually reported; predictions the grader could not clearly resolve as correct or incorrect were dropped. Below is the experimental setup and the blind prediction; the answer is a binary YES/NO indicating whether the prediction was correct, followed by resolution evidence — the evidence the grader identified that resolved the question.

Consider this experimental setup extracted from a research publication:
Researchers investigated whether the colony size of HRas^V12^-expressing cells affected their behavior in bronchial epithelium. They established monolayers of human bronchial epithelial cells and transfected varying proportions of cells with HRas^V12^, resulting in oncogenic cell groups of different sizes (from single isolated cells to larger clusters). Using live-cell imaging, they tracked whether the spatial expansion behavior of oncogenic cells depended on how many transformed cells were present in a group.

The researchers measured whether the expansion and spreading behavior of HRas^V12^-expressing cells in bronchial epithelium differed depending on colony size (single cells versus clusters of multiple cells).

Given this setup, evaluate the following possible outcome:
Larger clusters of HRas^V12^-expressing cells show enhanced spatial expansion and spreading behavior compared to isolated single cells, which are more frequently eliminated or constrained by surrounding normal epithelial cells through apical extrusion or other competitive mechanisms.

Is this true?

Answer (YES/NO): NO